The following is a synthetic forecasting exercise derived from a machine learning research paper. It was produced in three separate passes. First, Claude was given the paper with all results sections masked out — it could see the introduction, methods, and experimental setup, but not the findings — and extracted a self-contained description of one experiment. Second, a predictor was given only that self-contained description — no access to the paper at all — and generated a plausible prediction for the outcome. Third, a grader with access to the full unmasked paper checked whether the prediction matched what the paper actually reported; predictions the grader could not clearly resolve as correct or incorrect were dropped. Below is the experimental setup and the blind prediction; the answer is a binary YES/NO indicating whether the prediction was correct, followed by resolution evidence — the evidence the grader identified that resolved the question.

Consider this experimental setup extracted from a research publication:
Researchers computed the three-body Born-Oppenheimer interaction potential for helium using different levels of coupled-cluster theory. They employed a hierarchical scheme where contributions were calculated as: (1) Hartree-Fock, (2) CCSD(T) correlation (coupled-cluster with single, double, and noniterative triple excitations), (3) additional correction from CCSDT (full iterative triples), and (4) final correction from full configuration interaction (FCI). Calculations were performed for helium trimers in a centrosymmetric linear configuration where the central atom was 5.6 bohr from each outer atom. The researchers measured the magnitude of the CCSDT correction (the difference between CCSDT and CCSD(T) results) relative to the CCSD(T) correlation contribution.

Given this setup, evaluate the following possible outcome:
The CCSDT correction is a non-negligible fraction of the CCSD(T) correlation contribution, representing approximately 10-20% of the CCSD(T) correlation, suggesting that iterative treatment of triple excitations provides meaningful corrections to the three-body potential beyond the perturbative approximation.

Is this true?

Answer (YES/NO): NO